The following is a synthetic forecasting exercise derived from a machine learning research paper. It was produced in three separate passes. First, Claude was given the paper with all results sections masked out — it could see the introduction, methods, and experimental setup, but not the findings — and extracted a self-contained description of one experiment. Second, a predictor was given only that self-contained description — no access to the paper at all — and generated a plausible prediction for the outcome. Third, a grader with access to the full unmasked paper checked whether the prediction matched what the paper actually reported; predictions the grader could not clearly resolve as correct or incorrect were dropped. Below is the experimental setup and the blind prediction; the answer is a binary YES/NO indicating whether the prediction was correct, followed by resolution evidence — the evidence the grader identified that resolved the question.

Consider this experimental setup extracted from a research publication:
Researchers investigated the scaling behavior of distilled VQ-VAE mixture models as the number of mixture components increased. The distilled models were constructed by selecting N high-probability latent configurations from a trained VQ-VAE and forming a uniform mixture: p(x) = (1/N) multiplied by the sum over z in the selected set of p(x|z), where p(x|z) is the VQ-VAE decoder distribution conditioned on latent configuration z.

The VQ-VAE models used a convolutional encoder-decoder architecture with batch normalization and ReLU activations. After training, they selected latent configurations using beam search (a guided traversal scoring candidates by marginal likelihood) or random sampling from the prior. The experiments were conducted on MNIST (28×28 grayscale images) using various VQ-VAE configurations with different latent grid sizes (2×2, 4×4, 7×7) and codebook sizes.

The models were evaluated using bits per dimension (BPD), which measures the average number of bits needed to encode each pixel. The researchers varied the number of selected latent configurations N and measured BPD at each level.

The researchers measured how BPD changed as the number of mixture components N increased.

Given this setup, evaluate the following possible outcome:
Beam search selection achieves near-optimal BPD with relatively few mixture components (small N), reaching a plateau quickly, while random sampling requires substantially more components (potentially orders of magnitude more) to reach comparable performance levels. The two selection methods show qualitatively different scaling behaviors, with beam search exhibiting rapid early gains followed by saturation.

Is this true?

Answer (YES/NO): NO